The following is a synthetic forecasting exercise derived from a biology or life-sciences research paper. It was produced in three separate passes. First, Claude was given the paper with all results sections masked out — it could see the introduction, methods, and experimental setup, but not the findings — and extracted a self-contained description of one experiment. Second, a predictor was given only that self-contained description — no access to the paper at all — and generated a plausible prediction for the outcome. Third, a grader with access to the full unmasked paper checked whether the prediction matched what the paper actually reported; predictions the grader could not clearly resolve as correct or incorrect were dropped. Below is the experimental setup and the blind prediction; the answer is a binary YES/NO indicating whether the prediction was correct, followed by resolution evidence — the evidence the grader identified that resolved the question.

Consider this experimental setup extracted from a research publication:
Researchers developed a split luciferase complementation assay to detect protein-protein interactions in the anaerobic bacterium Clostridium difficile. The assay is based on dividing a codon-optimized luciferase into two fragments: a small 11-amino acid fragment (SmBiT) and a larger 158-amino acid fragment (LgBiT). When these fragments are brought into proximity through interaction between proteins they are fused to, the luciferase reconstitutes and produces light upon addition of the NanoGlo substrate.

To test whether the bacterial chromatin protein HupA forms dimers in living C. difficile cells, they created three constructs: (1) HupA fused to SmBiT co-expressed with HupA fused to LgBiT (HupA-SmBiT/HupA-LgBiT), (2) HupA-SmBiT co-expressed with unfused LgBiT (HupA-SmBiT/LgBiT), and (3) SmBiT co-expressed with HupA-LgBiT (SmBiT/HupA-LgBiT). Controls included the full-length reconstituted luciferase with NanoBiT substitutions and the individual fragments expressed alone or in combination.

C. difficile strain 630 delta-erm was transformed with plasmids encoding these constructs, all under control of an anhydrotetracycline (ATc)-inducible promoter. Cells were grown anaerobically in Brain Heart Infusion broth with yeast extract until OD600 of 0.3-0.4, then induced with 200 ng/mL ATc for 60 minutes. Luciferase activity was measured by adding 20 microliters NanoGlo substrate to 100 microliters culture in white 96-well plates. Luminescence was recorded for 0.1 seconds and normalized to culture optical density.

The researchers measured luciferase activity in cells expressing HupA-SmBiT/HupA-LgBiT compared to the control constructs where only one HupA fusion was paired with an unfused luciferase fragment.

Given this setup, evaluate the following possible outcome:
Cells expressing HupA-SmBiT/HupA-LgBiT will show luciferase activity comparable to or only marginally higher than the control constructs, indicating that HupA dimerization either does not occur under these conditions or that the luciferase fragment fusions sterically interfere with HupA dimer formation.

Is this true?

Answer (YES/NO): NO